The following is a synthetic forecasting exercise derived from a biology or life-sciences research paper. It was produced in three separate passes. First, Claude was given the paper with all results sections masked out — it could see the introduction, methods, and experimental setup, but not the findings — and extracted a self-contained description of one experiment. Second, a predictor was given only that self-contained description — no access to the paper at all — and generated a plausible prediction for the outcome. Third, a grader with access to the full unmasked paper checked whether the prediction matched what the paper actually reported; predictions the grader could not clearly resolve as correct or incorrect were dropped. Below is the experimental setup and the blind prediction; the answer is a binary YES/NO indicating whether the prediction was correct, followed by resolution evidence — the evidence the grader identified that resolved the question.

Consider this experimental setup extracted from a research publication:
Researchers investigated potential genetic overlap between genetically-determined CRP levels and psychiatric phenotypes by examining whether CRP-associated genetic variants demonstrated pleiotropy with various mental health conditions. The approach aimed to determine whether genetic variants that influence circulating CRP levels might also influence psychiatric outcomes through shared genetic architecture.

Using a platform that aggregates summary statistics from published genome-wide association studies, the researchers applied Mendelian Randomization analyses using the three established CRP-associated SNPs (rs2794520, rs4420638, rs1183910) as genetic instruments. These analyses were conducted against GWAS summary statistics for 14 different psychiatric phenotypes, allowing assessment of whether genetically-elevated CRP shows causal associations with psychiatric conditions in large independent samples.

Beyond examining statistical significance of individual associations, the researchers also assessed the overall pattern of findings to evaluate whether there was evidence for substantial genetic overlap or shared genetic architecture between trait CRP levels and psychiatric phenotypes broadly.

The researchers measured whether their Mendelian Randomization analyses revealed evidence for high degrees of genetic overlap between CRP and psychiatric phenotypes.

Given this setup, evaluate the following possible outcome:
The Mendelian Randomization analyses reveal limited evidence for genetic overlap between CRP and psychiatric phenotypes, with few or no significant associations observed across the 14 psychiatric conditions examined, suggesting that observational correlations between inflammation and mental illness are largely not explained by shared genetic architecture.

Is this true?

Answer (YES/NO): YES